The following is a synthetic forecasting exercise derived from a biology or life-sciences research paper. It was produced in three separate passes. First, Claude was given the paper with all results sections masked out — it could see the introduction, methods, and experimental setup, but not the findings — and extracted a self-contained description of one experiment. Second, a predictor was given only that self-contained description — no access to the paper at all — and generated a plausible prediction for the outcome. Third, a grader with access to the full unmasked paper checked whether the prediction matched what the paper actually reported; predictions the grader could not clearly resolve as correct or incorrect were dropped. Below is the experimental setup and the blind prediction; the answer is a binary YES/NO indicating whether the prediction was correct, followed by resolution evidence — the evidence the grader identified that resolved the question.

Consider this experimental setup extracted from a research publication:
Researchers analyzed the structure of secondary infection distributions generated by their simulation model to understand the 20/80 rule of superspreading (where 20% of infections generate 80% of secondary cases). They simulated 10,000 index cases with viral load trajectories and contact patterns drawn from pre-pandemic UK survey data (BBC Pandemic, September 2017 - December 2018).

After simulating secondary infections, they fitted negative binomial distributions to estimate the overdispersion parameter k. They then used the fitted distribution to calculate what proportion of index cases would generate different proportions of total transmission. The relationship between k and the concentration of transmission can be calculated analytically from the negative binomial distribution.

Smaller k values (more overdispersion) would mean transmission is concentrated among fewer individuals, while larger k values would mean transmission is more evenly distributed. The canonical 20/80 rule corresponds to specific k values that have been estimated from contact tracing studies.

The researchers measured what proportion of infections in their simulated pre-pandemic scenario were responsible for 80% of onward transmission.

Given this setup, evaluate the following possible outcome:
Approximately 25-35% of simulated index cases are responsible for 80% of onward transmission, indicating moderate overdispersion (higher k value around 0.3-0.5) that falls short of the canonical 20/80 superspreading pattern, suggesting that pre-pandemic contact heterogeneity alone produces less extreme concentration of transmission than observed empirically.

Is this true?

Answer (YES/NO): NO